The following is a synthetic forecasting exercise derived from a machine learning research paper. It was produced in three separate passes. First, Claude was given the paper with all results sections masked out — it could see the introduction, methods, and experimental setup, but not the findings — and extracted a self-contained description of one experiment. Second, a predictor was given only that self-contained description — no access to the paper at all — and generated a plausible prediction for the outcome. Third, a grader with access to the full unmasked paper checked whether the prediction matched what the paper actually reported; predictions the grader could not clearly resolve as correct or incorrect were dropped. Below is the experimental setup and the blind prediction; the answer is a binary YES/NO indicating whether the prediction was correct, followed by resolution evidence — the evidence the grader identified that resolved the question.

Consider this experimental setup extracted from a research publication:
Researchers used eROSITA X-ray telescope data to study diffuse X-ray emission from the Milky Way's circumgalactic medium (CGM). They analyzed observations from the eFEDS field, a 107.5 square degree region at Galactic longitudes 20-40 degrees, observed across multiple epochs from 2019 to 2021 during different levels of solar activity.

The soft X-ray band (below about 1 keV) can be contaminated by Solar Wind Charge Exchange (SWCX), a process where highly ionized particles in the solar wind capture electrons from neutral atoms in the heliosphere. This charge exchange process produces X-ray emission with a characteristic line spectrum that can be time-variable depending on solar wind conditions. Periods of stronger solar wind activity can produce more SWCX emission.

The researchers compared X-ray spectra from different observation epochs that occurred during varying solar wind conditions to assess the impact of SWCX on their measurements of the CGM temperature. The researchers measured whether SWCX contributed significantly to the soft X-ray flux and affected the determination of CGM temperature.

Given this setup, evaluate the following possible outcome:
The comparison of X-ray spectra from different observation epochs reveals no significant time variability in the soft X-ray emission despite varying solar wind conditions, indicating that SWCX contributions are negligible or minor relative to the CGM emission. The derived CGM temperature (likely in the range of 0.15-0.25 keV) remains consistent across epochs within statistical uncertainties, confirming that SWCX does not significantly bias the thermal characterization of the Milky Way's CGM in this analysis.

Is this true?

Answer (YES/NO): NO